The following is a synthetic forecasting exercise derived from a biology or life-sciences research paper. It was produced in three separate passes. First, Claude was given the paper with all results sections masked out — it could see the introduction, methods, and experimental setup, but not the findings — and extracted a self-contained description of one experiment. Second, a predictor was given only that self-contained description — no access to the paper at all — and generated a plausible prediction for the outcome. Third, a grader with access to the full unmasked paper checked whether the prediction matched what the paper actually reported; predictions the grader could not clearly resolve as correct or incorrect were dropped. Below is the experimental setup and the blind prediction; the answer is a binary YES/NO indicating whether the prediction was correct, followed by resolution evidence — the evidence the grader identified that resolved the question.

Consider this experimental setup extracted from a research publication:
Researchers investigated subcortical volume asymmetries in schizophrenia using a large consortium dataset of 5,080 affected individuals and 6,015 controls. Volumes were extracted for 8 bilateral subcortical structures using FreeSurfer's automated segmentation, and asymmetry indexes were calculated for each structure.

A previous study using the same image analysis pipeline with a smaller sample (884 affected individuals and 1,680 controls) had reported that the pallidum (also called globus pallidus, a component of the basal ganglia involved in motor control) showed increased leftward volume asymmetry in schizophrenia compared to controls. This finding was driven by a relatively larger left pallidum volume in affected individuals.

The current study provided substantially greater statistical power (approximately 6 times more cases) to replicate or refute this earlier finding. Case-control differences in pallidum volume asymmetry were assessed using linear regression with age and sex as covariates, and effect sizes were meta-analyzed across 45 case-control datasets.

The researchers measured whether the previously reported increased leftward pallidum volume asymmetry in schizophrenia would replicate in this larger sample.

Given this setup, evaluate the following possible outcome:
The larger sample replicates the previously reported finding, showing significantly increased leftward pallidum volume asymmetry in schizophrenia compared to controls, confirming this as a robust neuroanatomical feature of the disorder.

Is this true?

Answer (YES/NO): NO